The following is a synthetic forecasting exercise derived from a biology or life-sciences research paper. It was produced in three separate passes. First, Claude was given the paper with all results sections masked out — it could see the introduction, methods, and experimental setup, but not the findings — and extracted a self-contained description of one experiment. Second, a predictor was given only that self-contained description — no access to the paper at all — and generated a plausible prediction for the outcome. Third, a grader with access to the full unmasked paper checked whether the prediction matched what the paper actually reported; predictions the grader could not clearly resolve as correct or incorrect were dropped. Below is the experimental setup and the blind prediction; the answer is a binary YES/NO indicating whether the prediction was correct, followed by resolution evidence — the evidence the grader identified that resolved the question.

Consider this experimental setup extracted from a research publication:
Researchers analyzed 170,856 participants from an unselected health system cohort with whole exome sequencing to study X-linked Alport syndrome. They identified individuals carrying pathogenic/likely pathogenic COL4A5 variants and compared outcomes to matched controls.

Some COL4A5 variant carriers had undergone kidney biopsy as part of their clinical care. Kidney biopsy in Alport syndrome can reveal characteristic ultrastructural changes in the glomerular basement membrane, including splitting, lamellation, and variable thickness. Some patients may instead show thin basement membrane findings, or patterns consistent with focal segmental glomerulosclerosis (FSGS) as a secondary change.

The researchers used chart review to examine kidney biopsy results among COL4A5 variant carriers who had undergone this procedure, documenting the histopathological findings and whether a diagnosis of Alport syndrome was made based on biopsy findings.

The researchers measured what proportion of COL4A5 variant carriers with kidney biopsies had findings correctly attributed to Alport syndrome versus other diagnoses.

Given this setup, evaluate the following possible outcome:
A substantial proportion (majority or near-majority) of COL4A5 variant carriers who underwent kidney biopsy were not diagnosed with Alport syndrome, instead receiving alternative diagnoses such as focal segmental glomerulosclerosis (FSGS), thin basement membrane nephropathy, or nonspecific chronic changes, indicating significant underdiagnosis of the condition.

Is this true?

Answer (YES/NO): YES